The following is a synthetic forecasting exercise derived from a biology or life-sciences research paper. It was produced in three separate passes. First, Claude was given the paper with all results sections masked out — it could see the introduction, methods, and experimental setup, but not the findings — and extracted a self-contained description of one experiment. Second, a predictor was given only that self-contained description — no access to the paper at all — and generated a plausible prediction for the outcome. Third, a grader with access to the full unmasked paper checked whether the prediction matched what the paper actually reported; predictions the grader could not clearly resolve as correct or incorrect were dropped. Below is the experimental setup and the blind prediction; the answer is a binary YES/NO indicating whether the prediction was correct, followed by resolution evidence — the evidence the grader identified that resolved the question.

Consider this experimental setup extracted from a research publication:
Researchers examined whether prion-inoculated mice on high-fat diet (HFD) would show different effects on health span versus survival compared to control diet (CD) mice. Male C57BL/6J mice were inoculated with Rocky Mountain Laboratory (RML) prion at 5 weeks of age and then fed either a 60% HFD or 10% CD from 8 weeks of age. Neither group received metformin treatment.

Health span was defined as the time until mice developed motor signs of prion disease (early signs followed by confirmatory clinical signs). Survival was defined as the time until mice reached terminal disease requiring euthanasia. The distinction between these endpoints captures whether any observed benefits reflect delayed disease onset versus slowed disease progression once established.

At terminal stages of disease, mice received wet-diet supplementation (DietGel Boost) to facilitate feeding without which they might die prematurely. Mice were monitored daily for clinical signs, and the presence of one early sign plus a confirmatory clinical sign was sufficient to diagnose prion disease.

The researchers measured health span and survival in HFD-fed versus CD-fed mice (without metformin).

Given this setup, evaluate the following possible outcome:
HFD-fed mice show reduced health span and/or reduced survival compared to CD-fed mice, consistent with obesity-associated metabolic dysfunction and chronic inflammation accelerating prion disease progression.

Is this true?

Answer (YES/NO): NO